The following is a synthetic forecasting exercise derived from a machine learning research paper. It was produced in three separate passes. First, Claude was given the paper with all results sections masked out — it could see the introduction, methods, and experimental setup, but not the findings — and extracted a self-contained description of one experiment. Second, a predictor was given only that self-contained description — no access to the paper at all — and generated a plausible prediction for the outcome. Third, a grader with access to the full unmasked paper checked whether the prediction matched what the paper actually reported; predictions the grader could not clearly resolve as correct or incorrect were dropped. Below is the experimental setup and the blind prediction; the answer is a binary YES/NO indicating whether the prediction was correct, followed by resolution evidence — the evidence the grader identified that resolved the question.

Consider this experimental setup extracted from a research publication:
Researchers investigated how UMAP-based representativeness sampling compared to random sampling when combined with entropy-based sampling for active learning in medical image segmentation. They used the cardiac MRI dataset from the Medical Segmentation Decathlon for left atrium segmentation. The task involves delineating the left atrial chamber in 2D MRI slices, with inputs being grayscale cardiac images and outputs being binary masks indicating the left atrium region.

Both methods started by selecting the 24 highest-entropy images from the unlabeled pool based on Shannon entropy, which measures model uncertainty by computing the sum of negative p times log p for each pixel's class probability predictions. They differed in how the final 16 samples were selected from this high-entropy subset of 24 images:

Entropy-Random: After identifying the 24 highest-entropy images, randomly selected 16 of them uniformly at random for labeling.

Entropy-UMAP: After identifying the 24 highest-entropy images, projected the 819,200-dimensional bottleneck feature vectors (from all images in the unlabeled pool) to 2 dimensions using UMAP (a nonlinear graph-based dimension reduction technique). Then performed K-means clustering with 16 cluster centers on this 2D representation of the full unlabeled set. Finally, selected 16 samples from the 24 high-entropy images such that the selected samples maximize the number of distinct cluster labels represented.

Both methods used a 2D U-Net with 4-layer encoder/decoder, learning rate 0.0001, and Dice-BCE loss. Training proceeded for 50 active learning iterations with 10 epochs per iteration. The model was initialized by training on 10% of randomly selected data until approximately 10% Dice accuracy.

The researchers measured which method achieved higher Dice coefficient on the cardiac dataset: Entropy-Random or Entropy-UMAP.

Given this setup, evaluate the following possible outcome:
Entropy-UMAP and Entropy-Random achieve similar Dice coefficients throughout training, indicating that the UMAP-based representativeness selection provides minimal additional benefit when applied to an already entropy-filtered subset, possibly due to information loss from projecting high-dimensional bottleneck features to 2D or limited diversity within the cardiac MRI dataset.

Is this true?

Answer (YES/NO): NO